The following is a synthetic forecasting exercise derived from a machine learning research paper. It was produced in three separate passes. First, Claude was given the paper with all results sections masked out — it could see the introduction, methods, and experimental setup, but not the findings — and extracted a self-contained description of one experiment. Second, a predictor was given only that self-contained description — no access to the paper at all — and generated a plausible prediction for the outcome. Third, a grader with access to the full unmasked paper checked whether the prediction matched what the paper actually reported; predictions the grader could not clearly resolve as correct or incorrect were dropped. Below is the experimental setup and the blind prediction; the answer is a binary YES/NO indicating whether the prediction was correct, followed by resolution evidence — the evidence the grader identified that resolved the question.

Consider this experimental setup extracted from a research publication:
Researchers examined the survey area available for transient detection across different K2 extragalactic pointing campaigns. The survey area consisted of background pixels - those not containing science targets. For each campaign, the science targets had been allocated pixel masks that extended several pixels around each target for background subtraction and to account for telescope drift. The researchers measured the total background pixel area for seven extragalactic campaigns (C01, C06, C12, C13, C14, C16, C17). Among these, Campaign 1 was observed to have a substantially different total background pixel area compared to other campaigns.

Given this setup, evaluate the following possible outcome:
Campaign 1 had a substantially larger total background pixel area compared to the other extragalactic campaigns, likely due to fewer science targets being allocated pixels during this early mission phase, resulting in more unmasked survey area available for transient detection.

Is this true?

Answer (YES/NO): NO